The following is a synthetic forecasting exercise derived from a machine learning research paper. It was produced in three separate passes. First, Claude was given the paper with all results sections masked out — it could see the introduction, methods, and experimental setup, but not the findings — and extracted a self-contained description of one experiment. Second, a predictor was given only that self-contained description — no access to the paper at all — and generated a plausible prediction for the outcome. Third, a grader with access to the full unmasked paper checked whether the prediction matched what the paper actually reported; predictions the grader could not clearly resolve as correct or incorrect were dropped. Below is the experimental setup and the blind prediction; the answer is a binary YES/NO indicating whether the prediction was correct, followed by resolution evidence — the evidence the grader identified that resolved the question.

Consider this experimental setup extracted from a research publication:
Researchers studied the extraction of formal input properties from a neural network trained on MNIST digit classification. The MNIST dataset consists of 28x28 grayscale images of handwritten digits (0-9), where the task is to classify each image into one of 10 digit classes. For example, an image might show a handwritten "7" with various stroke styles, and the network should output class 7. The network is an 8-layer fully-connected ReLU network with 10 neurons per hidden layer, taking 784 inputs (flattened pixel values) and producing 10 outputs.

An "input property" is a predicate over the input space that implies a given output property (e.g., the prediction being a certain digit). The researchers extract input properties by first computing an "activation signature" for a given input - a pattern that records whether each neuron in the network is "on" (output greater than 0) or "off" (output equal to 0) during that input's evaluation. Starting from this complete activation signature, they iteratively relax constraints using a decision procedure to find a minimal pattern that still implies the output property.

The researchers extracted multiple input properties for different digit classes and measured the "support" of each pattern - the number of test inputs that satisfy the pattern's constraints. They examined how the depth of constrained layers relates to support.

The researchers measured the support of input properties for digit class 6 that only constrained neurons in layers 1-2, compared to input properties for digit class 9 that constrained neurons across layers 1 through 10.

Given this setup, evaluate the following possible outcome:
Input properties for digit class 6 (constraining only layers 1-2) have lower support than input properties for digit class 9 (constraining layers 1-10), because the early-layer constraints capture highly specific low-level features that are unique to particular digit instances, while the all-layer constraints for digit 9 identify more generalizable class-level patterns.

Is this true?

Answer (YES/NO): NO